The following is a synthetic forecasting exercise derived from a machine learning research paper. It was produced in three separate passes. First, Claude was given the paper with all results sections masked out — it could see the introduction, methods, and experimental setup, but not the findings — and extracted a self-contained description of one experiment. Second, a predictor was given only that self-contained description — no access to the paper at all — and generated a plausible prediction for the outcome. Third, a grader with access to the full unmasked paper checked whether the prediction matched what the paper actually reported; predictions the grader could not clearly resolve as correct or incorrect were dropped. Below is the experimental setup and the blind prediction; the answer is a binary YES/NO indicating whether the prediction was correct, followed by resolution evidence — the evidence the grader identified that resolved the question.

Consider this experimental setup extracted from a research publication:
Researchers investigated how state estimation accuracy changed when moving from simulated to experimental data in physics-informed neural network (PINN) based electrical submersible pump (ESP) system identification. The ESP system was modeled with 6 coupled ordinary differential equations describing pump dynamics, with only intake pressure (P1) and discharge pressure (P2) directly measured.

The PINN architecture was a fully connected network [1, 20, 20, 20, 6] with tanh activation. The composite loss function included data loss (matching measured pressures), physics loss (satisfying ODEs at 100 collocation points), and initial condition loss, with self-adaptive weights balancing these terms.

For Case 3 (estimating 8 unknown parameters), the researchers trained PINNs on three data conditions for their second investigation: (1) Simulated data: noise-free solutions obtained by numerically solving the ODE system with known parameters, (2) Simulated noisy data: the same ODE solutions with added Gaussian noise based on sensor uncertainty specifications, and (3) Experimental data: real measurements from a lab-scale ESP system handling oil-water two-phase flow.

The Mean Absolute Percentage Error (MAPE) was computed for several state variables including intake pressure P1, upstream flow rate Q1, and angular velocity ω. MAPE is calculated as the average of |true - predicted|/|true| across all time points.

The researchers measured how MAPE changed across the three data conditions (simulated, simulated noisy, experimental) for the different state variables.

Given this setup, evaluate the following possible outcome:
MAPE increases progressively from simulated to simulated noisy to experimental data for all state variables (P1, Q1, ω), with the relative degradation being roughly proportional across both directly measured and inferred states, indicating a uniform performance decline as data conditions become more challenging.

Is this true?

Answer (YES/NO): NO